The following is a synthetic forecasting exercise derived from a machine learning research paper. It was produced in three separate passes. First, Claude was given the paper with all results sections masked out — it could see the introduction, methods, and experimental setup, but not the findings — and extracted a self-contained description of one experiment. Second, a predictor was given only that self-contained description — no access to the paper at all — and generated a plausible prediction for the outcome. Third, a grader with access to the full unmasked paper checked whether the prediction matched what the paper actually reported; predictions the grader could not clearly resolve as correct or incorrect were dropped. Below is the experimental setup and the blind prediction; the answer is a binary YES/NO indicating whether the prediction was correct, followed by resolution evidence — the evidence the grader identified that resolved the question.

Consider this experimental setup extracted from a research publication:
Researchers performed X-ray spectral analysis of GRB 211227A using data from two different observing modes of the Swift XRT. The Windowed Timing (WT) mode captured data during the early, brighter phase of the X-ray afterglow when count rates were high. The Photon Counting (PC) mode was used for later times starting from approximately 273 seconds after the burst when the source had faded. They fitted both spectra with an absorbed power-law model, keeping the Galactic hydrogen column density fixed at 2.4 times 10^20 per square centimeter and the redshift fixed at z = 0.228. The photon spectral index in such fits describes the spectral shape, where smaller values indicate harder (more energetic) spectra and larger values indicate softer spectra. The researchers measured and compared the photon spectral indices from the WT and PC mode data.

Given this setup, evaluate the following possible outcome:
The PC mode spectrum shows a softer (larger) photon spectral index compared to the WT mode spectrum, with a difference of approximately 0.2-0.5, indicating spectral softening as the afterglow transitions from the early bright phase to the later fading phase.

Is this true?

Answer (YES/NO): NO